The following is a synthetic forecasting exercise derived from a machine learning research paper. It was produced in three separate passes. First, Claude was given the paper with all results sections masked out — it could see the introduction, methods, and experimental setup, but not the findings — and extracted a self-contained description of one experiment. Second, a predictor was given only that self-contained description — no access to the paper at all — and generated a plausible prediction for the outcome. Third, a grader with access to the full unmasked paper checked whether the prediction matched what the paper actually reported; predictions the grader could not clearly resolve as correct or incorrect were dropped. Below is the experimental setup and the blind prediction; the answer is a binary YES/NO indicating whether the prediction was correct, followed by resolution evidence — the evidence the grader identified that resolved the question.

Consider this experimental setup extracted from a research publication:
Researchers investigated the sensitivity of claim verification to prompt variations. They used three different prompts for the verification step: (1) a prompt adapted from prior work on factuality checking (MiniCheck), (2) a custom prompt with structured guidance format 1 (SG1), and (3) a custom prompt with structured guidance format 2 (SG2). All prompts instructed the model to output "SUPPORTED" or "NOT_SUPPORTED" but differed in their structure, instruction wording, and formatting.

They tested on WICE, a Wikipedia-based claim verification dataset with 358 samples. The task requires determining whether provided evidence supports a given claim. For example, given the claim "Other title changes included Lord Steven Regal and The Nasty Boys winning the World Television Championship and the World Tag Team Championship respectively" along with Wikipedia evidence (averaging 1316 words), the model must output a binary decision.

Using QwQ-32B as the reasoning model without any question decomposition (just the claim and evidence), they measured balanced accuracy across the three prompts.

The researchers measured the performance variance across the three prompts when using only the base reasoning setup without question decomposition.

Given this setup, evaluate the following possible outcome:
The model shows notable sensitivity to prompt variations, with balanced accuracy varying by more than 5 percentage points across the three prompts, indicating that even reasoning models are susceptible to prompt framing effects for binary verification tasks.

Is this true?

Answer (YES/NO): YES